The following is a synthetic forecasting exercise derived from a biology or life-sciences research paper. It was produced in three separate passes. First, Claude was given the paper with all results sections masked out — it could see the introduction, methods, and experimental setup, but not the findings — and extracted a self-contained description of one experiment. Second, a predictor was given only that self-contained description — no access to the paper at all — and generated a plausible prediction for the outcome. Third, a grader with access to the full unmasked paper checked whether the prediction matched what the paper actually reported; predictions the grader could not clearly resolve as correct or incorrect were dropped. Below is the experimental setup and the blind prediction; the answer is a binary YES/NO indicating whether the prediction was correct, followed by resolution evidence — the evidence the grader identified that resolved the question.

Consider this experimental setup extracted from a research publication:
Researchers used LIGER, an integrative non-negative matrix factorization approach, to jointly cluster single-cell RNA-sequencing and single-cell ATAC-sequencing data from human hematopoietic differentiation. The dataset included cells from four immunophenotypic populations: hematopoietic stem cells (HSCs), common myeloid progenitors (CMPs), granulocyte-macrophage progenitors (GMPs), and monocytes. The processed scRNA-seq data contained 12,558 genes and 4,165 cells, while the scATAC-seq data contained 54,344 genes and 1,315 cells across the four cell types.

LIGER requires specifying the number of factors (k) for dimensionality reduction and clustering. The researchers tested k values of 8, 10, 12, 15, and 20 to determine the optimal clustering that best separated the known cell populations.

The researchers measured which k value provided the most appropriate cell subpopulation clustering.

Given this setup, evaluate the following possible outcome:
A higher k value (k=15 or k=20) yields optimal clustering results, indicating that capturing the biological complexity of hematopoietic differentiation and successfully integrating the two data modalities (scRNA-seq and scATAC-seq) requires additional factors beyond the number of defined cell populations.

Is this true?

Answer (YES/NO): NO